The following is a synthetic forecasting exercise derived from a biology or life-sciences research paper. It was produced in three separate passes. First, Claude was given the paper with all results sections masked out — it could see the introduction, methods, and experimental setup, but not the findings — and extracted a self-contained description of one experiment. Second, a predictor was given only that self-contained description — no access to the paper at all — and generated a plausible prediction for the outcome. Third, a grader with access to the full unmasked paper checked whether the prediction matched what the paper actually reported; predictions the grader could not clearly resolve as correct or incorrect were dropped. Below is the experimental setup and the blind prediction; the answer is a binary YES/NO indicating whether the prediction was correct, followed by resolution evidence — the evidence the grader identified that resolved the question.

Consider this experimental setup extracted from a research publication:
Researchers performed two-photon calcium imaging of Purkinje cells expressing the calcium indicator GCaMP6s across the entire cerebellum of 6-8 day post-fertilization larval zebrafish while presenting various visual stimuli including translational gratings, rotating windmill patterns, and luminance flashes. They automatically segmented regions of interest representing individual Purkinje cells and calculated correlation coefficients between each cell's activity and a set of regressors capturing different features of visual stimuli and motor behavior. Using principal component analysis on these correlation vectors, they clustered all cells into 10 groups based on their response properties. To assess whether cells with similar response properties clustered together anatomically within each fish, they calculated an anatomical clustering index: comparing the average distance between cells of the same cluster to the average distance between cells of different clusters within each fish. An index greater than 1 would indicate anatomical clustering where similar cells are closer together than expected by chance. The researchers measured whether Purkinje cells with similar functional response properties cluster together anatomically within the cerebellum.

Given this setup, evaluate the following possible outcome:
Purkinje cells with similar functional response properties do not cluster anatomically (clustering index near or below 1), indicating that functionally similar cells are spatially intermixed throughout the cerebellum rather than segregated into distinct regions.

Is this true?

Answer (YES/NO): NO